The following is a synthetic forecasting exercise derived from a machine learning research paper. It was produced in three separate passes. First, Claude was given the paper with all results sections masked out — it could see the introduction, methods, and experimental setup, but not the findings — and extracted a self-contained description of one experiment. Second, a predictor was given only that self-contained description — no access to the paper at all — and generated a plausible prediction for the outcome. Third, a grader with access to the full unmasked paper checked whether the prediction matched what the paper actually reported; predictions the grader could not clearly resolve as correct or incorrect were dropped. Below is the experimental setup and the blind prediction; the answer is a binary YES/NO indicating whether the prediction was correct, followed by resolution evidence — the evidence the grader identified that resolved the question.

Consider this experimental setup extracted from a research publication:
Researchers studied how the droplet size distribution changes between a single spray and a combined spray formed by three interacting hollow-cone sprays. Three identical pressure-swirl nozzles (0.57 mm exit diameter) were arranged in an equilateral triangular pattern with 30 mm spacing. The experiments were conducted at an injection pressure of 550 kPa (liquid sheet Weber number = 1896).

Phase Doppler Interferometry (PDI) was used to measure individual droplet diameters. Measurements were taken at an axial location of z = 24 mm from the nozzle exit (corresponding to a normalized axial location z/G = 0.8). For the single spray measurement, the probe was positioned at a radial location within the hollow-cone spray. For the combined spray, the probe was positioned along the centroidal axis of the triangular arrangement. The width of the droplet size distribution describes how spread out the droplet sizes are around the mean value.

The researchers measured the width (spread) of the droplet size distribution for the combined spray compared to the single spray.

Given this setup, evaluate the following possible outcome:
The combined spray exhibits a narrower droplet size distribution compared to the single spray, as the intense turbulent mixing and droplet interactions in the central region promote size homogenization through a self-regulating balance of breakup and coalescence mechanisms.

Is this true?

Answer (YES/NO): NO